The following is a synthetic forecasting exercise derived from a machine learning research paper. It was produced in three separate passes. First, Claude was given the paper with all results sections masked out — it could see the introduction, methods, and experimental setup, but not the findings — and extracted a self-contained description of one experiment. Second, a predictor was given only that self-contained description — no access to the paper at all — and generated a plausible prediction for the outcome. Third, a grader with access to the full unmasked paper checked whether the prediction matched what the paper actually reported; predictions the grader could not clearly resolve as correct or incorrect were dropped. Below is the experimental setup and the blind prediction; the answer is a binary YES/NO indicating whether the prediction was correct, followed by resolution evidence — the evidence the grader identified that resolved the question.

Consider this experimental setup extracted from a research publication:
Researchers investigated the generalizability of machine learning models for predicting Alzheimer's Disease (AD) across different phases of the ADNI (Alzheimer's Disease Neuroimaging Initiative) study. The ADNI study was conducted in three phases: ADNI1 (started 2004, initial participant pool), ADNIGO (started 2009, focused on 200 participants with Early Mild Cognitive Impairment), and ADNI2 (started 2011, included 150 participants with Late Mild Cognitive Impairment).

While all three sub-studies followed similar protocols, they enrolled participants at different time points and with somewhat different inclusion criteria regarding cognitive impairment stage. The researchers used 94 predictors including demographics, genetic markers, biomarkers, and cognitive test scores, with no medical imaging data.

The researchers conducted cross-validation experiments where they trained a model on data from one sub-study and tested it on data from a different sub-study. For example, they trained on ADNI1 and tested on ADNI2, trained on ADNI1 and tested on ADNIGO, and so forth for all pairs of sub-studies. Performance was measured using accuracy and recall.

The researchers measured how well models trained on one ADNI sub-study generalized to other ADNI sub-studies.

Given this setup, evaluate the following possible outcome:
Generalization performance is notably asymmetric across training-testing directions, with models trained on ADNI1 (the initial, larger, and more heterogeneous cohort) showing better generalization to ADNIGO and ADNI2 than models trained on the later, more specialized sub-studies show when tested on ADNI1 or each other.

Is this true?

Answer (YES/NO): NO